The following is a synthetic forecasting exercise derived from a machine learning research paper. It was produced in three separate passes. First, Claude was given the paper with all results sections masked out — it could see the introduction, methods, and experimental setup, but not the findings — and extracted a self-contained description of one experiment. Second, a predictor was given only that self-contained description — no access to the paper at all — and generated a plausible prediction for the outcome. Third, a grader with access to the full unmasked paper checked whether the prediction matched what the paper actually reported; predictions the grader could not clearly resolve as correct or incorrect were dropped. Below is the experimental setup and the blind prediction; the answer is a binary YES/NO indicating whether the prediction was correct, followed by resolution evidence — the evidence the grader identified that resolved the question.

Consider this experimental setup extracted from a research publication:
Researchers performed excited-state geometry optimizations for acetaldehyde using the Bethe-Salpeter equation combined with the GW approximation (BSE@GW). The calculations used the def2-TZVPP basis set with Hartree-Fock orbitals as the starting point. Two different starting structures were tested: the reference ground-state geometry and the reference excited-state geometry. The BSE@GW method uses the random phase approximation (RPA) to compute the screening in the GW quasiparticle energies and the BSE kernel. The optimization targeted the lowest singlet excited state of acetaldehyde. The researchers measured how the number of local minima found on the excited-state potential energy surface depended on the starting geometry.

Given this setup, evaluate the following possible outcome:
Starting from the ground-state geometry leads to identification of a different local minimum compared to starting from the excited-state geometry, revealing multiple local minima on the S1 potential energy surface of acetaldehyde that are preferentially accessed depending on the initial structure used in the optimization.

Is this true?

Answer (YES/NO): YES